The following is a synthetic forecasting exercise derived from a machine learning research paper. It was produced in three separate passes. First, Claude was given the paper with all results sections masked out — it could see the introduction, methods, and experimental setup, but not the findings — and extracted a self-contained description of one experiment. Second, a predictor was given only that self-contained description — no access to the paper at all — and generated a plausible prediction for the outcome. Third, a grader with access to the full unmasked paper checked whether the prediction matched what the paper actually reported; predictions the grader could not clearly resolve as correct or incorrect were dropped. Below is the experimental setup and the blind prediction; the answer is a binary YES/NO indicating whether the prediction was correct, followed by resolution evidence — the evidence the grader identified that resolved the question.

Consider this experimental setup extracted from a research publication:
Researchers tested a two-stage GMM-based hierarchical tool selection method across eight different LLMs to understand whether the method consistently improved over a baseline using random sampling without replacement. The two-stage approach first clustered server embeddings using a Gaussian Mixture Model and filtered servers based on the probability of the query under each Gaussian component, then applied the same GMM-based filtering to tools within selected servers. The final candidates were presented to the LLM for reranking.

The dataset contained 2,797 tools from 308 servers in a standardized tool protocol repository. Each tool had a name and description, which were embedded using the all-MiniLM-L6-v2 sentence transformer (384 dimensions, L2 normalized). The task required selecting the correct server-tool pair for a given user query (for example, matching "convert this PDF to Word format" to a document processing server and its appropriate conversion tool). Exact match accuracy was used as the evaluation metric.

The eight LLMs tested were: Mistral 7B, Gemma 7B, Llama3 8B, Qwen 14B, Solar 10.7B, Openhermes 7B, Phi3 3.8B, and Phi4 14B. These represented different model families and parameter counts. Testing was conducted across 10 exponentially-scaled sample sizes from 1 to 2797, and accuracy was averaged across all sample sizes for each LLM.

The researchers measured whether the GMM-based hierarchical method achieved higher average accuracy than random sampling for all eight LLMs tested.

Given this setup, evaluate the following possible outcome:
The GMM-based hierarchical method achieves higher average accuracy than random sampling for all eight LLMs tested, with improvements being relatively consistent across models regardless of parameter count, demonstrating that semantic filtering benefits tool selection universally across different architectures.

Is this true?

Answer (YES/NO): NO